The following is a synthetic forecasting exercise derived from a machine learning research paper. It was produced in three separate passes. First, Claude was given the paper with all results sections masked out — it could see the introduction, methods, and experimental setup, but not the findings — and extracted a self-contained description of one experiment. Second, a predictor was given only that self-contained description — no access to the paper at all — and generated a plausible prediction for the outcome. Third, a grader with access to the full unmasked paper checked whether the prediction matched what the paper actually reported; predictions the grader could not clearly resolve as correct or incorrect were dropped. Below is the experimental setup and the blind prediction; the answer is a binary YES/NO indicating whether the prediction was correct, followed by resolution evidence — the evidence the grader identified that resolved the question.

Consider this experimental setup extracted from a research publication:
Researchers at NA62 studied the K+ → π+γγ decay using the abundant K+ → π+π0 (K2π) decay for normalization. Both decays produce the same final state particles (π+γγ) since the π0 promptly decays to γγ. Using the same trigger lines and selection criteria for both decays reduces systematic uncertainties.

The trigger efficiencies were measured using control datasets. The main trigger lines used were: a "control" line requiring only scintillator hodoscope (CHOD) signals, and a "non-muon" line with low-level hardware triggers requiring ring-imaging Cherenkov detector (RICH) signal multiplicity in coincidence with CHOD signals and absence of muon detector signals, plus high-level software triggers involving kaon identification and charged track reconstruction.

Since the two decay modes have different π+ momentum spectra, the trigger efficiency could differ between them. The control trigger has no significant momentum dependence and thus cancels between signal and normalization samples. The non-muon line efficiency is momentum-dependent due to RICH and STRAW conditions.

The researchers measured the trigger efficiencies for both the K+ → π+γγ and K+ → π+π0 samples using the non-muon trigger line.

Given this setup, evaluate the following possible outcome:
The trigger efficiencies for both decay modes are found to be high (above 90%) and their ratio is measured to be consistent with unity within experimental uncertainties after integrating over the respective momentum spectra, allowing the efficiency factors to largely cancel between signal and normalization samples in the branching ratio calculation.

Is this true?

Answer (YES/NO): NO